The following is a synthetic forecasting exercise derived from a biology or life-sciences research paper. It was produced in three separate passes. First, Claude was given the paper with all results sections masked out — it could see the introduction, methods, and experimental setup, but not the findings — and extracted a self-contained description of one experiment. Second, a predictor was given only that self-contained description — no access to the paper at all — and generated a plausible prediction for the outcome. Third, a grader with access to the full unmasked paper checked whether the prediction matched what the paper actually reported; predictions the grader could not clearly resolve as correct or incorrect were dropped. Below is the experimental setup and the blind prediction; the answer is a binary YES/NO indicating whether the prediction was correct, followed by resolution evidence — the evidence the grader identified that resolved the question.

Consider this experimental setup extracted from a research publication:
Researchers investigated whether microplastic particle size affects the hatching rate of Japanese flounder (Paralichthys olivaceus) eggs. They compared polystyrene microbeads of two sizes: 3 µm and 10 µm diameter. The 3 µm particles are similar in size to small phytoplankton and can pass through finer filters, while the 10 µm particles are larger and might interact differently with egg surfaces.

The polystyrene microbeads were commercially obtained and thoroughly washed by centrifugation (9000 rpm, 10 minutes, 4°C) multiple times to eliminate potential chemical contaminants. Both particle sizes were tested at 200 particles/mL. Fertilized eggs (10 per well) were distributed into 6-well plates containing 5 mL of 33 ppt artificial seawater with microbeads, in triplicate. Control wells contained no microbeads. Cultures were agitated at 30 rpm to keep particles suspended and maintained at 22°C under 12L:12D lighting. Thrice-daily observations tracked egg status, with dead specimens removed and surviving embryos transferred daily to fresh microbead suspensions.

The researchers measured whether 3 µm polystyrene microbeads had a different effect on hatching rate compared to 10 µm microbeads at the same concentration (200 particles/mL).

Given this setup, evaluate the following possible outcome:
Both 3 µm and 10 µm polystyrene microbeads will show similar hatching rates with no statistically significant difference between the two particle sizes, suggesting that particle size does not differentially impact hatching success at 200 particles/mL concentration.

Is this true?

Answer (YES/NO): YES